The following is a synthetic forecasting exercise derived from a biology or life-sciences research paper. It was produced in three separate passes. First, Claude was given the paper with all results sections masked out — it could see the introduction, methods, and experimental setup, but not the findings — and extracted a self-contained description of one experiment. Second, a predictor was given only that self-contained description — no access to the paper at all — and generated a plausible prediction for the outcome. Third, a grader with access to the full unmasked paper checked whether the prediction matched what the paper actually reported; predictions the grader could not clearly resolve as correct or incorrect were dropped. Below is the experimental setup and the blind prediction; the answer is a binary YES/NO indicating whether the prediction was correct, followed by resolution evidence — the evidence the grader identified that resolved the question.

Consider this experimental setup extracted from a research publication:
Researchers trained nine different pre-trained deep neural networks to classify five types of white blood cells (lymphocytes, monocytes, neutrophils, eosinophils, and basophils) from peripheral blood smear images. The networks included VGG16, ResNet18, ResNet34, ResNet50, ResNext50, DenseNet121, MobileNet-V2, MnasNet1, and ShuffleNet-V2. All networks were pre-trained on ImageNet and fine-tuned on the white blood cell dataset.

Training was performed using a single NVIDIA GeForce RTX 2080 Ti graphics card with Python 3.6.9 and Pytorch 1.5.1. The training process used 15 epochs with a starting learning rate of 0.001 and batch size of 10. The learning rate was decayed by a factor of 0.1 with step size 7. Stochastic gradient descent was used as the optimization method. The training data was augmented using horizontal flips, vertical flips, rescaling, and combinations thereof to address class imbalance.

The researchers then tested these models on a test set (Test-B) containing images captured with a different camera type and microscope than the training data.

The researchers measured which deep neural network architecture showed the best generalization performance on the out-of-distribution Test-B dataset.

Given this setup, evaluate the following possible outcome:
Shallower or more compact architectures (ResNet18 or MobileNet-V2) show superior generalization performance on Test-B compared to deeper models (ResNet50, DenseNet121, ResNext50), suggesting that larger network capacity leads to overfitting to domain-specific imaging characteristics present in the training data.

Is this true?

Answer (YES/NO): NO